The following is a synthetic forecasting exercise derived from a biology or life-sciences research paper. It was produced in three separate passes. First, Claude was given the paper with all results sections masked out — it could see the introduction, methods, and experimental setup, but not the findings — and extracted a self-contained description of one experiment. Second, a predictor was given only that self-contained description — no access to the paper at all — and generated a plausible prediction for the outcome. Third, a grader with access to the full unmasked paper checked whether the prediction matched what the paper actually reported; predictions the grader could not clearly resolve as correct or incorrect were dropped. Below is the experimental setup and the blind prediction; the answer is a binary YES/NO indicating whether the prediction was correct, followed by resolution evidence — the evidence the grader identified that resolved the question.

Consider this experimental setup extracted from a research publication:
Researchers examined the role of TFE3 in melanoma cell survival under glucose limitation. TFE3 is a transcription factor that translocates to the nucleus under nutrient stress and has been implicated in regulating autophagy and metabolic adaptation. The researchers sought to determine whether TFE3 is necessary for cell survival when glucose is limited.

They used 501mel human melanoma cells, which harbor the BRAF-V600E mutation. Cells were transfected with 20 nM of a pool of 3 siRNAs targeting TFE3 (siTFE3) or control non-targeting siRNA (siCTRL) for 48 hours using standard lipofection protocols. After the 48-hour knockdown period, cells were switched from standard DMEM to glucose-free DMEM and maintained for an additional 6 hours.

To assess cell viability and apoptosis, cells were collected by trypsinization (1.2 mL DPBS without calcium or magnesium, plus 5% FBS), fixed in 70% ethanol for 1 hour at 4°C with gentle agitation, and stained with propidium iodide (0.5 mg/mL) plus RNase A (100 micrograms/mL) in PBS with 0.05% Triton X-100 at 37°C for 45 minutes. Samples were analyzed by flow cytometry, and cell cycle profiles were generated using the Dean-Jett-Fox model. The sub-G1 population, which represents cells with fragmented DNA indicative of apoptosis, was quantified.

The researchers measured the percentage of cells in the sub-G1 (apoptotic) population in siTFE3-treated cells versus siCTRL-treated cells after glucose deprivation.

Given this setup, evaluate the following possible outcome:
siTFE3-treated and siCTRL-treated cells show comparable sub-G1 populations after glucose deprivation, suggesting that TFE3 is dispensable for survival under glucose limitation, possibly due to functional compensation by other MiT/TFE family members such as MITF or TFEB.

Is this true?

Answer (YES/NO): NO